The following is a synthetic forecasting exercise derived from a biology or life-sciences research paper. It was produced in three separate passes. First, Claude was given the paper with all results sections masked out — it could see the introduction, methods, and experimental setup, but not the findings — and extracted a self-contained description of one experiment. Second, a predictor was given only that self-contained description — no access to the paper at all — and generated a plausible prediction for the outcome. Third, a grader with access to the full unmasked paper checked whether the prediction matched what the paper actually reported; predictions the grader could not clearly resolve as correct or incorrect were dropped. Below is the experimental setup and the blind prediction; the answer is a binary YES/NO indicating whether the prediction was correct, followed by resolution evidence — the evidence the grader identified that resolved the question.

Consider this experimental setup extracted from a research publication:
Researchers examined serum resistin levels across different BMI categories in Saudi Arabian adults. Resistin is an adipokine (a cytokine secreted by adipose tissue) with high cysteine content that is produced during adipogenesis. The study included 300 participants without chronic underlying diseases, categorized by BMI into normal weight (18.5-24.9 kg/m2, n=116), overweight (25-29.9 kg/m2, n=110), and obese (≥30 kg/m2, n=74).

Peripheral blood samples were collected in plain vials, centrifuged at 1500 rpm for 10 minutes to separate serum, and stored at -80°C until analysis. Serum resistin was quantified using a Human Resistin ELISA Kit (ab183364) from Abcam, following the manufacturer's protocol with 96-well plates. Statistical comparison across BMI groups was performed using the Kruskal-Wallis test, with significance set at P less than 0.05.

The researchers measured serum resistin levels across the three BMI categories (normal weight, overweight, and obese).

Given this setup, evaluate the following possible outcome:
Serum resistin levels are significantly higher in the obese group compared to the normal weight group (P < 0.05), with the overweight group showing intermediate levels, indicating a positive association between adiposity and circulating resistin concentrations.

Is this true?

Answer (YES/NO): YES